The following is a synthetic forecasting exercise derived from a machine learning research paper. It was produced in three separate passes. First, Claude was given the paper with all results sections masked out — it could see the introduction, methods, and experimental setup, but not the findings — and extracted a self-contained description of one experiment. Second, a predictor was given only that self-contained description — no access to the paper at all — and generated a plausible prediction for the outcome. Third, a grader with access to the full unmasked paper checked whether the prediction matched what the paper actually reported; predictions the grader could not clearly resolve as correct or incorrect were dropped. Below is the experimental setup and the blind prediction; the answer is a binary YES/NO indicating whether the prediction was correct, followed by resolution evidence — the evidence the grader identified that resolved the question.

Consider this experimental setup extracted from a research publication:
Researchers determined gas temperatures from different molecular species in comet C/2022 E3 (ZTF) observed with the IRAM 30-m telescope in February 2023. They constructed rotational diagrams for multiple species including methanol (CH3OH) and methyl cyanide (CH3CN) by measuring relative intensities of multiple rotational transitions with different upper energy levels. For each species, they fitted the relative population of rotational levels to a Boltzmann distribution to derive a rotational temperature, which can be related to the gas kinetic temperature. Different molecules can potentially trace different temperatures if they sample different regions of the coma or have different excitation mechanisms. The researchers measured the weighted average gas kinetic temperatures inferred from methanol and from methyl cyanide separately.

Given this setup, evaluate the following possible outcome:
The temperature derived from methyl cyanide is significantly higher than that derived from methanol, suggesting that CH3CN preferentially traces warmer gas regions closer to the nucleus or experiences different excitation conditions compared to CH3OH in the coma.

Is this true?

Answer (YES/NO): NO